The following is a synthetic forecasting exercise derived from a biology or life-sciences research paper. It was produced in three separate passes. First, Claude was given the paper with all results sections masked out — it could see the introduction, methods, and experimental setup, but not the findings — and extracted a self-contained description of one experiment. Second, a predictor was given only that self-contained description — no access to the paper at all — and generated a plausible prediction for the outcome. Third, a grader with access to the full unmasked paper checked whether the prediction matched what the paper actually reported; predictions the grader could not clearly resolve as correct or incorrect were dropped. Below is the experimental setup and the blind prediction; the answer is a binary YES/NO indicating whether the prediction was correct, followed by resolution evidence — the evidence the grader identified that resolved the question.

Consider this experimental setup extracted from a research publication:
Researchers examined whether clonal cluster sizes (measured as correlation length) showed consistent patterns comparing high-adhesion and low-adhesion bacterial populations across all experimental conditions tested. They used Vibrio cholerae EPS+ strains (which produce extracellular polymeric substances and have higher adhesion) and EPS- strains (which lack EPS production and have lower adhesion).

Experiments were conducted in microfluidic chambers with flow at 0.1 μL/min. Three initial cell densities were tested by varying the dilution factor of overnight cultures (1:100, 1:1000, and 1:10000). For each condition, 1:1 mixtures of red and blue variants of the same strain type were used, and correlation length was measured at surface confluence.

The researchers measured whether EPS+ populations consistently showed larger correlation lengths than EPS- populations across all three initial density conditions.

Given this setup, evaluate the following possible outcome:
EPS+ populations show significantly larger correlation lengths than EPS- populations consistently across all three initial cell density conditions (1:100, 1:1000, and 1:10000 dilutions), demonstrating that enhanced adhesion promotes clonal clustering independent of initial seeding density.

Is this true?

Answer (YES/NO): NO